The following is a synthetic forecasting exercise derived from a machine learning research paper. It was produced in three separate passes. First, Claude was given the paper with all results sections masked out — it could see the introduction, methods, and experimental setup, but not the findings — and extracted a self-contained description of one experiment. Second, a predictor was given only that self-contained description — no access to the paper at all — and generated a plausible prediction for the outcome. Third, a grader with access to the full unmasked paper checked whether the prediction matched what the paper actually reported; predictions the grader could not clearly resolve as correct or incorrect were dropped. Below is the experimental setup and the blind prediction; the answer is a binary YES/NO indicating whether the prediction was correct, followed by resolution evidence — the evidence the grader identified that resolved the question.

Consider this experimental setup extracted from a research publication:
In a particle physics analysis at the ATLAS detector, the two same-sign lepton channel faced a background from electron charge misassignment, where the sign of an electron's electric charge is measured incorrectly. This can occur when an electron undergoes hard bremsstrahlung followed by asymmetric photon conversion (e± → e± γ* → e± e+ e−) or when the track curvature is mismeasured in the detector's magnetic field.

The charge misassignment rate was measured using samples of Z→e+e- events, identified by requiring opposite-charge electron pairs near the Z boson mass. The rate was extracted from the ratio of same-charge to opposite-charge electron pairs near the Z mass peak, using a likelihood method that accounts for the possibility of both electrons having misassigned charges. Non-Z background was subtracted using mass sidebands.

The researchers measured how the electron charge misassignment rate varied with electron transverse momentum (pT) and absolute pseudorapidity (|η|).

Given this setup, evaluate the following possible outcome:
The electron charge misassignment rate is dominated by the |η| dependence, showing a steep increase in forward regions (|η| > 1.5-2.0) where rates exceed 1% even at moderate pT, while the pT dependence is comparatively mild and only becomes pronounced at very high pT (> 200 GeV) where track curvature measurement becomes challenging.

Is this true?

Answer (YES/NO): NO